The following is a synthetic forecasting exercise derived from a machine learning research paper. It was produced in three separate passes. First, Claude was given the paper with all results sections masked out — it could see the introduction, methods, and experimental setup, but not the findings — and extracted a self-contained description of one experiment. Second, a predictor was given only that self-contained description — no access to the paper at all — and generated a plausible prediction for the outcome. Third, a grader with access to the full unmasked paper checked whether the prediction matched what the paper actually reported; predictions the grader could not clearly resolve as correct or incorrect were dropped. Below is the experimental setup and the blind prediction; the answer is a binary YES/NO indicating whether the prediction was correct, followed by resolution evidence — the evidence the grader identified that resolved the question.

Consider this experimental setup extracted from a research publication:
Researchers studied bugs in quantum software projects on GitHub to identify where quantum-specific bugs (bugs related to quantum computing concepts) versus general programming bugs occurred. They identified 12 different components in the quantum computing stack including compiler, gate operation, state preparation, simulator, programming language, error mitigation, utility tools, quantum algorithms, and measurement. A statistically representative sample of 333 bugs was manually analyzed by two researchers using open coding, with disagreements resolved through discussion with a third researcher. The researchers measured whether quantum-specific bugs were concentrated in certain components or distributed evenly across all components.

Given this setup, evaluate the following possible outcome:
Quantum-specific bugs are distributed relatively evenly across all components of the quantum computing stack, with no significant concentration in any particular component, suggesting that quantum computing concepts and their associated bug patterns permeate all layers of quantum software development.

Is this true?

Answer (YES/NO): NO